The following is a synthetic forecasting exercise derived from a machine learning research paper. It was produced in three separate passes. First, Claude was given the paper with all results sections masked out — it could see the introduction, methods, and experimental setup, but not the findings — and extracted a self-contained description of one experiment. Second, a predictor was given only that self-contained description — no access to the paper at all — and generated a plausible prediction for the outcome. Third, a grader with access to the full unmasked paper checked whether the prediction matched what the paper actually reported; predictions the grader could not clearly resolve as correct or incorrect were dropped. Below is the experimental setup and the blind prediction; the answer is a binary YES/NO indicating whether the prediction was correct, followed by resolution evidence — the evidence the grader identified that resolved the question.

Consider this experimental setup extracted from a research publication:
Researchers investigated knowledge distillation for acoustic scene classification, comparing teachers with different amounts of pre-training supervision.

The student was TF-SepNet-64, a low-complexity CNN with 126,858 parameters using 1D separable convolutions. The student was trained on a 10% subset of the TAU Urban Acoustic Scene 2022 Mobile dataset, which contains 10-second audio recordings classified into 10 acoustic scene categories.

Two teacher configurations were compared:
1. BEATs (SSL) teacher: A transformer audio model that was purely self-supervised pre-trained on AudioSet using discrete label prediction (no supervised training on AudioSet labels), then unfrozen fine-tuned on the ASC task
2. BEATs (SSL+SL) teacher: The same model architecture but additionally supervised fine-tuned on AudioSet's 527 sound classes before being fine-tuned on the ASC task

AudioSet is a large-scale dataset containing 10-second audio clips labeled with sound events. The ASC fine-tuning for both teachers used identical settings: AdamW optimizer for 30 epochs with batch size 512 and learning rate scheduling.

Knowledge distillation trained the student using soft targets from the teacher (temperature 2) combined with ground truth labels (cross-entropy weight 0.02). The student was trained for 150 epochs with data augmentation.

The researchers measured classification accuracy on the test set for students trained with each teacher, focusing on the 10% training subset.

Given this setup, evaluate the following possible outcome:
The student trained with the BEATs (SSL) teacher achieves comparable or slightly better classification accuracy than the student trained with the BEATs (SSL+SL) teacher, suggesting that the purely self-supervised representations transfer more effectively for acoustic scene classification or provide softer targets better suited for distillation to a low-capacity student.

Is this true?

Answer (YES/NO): YES